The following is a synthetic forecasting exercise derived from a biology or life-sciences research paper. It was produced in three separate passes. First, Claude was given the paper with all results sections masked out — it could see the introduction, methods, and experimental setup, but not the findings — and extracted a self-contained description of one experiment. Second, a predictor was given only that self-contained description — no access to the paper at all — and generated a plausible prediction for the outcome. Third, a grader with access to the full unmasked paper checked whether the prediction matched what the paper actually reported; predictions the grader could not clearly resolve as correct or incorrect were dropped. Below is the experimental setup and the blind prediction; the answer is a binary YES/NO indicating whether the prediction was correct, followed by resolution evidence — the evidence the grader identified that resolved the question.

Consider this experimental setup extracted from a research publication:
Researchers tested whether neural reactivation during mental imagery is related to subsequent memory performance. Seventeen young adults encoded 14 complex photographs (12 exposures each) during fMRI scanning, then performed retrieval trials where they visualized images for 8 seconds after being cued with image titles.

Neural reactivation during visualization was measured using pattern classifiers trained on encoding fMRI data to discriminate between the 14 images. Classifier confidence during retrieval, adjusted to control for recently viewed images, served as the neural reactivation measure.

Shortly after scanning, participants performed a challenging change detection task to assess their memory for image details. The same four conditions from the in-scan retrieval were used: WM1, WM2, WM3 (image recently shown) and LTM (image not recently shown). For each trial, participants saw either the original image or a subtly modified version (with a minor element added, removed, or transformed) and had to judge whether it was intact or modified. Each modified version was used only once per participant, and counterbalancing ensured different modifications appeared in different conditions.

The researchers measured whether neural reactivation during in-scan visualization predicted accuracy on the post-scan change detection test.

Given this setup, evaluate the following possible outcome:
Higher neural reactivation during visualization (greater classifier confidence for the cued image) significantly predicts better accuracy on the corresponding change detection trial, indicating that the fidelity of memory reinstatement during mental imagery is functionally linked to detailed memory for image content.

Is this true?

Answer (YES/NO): NO